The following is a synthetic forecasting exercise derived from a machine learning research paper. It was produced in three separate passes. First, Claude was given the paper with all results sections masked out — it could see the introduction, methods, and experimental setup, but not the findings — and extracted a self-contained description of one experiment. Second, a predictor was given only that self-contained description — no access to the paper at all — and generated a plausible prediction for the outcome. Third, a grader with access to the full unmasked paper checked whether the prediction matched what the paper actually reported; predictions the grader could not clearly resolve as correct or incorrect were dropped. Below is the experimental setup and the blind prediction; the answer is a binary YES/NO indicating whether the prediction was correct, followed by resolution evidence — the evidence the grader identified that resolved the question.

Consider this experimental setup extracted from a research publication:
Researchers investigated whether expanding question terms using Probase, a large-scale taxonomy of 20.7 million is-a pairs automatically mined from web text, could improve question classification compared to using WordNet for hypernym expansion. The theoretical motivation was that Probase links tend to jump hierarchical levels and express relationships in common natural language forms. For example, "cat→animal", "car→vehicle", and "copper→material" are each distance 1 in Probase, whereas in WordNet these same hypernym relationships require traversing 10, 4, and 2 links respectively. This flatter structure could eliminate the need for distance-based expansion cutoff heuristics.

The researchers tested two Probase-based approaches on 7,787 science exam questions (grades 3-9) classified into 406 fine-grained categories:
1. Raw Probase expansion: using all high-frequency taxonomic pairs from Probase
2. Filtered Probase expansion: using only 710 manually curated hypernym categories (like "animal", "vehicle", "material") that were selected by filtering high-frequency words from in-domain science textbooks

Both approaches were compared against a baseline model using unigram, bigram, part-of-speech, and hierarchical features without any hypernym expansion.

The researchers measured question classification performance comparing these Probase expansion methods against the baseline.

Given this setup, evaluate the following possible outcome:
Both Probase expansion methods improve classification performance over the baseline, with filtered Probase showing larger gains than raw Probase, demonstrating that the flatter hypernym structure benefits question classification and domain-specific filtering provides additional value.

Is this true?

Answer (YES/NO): NO